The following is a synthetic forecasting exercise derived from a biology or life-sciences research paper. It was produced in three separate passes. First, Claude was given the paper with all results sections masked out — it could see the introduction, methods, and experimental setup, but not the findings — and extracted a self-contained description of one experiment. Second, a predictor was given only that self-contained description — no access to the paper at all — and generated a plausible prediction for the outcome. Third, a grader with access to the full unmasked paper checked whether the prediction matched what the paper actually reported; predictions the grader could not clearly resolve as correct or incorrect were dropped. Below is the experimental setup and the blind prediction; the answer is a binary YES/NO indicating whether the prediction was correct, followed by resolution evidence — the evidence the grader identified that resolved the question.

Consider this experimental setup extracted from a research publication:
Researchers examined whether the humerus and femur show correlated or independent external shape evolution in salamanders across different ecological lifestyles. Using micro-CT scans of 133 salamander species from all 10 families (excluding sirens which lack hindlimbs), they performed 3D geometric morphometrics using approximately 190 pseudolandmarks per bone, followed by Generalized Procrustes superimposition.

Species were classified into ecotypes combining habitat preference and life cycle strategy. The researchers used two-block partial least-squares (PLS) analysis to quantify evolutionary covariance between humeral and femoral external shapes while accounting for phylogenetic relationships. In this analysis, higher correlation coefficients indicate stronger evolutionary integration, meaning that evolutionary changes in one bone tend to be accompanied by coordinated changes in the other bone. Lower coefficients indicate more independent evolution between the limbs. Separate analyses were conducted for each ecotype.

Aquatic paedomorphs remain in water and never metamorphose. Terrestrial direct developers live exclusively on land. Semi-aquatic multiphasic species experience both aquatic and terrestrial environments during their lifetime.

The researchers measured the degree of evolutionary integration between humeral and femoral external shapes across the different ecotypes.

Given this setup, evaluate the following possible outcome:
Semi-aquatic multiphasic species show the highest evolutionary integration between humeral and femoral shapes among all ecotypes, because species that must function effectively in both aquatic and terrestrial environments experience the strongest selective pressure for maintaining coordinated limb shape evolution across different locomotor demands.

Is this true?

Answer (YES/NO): NO